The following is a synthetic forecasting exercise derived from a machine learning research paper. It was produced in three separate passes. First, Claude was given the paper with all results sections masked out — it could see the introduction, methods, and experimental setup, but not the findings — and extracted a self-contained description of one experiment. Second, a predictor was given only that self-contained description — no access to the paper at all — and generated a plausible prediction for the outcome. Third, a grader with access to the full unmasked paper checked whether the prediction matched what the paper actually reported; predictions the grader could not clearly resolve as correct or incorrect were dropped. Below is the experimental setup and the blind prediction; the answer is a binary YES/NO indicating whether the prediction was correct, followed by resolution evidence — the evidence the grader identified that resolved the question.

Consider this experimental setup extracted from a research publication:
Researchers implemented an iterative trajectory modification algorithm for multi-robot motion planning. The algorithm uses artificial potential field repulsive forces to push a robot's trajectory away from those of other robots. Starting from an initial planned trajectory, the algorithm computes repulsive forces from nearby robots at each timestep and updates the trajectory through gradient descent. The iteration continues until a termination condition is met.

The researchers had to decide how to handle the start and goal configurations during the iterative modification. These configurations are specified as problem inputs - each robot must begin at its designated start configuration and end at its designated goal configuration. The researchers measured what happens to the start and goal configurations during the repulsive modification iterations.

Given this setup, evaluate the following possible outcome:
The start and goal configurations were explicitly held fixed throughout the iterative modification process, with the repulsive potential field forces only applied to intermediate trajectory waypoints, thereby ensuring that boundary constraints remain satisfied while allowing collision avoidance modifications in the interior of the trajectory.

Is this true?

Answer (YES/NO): YES